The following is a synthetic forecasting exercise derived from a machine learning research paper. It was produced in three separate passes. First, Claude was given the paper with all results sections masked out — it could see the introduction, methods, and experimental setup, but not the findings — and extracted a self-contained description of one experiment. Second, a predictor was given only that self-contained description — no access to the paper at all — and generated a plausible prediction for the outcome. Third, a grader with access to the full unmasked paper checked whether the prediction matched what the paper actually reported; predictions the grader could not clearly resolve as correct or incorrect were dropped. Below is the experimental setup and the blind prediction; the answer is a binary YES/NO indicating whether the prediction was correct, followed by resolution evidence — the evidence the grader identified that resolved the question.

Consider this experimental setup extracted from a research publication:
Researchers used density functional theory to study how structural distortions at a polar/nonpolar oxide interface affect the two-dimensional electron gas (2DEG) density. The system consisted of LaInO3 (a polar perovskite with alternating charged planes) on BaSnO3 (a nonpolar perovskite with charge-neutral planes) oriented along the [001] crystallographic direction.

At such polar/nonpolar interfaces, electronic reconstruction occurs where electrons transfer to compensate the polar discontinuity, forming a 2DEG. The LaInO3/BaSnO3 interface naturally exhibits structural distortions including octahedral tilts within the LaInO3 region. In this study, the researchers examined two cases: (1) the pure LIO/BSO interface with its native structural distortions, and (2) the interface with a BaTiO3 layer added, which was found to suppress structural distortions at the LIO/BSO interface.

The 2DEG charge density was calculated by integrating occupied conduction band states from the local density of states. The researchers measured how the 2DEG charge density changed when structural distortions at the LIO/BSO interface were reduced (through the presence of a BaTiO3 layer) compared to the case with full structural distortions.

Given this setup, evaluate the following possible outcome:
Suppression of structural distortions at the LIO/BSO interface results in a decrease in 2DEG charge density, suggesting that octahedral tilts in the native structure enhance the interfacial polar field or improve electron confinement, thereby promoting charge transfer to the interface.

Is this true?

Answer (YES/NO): NO